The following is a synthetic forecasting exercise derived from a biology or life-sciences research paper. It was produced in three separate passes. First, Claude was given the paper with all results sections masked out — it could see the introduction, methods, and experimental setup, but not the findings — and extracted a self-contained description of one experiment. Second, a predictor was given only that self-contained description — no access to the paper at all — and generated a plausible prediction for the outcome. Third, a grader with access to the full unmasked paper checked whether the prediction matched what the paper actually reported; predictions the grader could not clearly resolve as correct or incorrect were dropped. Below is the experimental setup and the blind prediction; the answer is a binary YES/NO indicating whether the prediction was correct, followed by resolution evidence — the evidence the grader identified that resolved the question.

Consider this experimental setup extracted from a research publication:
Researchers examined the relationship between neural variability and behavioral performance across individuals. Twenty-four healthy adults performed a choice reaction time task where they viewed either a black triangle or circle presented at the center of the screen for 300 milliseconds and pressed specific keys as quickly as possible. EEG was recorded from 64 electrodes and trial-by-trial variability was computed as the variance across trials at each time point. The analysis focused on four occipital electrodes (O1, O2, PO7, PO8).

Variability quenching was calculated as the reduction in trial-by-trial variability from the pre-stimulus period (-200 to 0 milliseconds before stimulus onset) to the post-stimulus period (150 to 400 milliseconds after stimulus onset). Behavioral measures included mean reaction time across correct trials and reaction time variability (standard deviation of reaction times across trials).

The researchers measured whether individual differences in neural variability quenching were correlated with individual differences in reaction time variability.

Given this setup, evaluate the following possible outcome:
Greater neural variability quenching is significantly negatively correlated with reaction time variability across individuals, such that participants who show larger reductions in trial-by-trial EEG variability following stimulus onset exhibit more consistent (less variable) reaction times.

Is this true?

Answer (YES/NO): NO